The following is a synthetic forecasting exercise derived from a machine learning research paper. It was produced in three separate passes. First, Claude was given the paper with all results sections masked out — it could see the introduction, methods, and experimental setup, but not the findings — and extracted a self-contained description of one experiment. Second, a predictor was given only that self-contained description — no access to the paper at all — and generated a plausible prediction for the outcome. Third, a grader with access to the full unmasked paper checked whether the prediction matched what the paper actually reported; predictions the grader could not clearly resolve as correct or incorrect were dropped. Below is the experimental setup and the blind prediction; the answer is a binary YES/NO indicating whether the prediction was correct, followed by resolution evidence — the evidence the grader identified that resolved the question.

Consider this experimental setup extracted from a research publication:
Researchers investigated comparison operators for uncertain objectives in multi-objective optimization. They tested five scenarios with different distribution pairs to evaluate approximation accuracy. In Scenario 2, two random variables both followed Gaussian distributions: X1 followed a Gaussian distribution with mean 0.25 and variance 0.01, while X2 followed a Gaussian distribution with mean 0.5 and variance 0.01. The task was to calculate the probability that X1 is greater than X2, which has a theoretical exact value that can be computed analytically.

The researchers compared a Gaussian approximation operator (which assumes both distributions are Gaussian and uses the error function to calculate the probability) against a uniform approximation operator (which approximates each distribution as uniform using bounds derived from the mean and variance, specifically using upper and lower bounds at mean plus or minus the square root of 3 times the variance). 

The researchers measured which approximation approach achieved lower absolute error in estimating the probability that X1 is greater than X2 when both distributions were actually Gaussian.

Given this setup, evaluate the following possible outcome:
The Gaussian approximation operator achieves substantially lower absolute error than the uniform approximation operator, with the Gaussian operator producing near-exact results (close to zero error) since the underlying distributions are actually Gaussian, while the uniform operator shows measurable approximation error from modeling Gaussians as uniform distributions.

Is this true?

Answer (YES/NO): YES